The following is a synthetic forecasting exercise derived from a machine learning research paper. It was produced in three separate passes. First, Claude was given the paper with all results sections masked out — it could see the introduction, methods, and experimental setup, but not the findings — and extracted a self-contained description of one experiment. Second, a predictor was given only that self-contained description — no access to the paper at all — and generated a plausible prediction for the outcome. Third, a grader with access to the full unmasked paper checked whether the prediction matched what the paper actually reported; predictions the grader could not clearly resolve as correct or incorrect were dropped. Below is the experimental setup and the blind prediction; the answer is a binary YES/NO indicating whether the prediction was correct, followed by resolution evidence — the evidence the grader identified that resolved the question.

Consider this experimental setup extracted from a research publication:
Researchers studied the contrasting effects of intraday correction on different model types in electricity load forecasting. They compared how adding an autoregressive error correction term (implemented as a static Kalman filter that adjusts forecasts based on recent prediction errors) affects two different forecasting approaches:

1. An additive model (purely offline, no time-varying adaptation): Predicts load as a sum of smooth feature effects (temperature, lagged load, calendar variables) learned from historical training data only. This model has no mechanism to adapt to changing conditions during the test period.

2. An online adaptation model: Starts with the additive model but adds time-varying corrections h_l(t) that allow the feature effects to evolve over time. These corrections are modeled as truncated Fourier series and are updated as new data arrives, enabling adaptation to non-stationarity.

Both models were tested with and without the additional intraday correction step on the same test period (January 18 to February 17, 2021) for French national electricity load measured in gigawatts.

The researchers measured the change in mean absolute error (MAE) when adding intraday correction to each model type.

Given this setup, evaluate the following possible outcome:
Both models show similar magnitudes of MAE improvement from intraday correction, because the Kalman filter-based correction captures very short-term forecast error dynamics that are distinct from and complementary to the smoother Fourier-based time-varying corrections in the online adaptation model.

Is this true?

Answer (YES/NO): NO